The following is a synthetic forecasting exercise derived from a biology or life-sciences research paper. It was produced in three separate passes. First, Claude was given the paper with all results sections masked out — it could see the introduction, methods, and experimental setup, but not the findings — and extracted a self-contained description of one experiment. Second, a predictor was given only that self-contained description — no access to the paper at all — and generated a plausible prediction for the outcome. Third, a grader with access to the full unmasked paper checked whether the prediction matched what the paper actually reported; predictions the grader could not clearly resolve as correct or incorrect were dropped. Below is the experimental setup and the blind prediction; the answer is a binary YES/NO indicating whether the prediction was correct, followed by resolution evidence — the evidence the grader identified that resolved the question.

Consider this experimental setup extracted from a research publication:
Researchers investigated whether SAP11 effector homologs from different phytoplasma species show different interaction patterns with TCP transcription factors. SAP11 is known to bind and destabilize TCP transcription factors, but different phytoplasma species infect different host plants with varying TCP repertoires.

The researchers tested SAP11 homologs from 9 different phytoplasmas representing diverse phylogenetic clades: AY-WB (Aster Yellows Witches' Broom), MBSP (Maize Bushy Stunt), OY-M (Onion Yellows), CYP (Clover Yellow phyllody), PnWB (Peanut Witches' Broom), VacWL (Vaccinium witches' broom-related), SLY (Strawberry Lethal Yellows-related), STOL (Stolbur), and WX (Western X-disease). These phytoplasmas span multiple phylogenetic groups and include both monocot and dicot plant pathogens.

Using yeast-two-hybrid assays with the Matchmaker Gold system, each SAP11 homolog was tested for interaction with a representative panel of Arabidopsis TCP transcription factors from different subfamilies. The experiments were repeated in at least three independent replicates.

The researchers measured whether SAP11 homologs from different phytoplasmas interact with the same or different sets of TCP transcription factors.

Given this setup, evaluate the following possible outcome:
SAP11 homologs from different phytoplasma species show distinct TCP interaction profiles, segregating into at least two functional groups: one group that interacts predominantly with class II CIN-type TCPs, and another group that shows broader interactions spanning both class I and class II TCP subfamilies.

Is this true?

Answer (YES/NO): NO